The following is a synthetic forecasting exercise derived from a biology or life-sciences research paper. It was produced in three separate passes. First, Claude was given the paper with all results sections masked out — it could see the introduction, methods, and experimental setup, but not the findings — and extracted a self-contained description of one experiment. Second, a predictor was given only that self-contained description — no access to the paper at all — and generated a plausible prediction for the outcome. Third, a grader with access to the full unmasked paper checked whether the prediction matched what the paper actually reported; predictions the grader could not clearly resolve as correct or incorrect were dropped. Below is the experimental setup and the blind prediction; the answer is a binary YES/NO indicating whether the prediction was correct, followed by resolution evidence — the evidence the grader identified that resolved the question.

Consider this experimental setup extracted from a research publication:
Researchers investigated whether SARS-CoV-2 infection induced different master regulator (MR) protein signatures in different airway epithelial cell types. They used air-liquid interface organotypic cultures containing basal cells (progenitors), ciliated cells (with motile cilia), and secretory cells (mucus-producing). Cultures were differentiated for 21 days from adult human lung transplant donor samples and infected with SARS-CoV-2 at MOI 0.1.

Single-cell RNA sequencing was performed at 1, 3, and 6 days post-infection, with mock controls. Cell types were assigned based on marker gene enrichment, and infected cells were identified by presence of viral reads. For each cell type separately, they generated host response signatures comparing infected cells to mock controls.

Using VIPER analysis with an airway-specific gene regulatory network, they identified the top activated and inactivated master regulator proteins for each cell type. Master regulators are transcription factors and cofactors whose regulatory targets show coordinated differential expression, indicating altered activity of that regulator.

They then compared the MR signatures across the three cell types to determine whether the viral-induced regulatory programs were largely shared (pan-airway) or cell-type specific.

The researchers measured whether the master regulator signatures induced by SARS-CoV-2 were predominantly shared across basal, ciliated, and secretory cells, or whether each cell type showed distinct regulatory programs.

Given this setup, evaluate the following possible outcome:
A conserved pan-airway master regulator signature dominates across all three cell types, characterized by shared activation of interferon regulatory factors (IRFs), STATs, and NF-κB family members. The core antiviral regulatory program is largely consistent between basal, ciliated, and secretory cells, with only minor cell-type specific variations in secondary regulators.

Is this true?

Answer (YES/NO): NO